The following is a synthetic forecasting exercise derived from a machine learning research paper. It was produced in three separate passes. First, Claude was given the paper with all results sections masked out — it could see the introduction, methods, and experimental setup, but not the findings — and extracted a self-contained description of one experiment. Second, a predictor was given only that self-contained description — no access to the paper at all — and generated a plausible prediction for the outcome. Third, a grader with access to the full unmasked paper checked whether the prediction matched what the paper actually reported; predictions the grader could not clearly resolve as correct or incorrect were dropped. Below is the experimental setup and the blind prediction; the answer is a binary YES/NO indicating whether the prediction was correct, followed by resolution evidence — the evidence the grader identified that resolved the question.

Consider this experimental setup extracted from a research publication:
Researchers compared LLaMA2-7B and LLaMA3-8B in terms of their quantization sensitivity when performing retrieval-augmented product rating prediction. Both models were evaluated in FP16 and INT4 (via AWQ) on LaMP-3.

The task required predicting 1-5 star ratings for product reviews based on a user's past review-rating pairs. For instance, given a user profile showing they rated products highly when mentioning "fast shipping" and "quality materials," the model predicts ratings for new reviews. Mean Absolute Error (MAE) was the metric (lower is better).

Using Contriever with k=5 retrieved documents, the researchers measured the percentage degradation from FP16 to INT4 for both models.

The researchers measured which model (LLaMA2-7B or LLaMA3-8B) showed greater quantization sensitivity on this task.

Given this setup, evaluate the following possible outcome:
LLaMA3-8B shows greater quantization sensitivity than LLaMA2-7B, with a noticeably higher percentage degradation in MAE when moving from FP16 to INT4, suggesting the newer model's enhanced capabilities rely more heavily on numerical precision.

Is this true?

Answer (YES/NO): NO